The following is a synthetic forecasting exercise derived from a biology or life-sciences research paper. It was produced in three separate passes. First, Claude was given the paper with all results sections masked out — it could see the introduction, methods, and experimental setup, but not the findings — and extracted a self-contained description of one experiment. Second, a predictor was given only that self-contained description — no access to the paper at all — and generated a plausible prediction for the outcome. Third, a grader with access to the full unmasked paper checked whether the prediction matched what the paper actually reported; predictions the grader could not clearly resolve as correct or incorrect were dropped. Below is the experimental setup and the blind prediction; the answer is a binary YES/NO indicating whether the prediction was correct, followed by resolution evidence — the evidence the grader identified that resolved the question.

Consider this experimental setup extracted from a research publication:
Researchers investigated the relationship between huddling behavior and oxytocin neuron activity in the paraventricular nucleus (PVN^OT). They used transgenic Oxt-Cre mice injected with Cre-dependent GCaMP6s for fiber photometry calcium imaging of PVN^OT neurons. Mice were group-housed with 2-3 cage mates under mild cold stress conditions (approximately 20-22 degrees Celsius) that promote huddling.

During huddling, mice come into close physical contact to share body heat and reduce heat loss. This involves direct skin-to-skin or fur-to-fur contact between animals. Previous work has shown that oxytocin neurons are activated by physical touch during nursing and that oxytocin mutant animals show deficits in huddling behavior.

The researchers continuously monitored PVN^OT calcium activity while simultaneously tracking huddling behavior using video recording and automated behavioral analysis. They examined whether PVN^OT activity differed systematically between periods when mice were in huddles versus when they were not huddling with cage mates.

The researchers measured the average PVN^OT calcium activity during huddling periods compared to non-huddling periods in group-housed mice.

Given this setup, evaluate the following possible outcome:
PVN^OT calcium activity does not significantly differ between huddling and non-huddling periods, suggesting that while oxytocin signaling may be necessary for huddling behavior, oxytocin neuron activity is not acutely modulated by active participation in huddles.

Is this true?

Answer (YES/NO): NO